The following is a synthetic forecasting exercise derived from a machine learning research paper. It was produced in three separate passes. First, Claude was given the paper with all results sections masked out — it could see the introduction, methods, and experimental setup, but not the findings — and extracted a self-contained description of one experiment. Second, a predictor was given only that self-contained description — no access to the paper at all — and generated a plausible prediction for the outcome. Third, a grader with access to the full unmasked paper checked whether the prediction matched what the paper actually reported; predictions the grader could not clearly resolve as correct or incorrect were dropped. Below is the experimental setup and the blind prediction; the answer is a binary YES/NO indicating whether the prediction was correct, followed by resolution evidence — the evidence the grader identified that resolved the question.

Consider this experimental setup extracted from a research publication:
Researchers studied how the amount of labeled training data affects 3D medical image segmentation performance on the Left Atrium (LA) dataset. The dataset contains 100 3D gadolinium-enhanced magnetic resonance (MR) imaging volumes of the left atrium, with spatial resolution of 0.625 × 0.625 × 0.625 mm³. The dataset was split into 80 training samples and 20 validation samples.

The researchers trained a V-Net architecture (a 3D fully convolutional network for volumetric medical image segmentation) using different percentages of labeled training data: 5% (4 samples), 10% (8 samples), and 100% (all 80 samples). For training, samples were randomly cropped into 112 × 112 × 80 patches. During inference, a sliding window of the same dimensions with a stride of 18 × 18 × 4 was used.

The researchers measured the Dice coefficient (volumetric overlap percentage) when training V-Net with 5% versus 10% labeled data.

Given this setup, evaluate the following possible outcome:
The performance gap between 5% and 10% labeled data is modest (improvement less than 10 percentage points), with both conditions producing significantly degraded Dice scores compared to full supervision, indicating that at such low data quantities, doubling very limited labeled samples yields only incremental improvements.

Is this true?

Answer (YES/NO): NO